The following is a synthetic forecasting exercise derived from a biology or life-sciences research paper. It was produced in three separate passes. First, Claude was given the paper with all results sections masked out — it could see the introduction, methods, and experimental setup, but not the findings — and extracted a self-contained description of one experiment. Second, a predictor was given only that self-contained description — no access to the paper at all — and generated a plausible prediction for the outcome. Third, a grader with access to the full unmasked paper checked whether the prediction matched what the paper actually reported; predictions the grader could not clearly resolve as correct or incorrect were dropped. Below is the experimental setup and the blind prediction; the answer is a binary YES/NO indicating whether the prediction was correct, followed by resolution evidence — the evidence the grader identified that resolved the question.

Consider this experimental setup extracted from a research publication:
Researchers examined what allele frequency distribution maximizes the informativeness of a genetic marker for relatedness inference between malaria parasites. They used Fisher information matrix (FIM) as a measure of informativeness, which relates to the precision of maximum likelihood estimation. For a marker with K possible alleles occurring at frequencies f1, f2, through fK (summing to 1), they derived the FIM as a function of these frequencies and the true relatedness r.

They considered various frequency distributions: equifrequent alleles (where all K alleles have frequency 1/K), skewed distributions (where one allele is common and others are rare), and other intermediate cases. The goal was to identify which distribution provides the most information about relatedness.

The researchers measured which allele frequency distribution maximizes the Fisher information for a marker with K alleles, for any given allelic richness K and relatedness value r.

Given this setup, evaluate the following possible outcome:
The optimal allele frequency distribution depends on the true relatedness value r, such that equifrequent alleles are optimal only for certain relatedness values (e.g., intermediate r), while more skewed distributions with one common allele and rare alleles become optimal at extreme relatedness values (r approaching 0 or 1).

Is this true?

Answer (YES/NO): NO